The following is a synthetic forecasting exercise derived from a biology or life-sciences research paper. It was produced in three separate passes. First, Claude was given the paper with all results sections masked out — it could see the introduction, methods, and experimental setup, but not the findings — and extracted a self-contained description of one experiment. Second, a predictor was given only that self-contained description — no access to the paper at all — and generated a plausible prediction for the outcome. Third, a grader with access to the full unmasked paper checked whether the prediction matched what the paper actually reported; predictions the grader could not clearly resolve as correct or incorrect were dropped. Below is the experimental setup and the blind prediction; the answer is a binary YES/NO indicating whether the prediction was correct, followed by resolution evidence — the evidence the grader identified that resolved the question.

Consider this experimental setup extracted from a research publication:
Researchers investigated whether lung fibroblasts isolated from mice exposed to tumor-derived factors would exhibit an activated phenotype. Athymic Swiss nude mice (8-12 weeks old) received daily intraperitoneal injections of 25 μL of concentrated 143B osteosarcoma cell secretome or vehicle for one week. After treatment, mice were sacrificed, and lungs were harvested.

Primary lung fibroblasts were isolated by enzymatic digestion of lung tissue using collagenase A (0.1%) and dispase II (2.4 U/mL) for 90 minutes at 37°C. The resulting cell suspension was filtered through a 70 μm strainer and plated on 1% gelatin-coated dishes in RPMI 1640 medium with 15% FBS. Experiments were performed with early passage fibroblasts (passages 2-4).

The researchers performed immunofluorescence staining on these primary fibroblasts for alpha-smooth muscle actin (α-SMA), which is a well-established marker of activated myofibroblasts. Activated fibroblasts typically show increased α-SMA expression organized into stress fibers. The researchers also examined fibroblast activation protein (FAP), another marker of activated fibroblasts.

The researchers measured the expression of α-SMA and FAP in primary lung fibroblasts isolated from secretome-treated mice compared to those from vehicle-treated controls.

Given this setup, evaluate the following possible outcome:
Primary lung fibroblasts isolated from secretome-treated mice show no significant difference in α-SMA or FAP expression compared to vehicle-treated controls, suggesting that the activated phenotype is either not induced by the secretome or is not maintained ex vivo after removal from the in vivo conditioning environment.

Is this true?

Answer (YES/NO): NO